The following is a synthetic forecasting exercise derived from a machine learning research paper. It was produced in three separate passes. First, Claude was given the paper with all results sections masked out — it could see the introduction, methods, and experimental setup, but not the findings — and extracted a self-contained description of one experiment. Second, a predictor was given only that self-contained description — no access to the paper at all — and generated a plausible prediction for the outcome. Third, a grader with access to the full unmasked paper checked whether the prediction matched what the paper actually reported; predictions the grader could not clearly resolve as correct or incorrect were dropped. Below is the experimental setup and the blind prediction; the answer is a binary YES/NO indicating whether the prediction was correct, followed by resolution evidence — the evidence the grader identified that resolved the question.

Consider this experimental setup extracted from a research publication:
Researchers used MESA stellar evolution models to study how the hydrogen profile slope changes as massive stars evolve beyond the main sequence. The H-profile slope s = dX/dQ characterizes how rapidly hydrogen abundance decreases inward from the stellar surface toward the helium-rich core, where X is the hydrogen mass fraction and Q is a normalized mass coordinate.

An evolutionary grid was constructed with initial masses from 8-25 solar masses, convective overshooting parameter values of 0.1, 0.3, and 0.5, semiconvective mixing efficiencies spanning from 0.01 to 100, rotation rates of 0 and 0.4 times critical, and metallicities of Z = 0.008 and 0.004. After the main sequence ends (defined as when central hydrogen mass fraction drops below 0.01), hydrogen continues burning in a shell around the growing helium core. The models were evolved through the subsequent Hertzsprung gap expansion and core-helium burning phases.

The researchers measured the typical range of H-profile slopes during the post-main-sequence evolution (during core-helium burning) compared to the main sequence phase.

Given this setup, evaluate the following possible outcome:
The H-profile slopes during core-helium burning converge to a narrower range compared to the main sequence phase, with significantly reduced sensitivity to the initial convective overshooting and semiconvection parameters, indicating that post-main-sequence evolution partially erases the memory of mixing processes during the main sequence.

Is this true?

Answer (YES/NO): NO